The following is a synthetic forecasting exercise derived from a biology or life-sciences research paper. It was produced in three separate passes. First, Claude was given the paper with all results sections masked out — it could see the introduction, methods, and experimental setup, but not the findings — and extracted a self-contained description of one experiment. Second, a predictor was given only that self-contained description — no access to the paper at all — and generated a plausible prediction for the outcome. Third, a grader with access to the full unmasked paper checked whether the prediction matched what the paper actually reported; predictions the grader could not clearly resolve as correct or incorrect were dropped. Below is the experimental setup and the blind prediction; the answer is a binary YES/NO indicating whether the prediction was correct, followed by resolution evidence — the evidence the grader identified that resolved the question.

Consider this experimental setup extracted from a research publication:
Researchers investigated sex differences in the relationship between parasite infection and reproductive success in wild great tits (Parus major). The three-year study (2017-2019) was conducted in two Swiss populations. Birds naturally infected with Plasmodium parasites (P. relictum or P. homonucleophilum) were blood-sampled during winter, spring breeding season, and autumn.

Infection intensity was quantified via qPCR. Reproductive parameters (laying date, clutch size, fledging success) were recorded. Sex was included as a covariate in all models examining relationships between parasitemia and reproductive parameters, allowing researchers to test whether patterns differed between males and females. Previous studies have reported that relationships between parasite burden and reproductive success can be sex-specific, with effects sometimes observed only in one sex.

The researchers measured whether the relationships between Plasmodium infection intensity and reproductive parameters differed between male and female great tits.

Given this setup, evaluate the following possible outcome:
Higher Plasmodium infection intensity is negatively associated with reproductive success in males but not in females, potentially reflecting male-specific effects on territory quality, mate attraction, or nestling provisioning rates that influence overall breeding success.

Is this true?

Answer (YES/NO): NO